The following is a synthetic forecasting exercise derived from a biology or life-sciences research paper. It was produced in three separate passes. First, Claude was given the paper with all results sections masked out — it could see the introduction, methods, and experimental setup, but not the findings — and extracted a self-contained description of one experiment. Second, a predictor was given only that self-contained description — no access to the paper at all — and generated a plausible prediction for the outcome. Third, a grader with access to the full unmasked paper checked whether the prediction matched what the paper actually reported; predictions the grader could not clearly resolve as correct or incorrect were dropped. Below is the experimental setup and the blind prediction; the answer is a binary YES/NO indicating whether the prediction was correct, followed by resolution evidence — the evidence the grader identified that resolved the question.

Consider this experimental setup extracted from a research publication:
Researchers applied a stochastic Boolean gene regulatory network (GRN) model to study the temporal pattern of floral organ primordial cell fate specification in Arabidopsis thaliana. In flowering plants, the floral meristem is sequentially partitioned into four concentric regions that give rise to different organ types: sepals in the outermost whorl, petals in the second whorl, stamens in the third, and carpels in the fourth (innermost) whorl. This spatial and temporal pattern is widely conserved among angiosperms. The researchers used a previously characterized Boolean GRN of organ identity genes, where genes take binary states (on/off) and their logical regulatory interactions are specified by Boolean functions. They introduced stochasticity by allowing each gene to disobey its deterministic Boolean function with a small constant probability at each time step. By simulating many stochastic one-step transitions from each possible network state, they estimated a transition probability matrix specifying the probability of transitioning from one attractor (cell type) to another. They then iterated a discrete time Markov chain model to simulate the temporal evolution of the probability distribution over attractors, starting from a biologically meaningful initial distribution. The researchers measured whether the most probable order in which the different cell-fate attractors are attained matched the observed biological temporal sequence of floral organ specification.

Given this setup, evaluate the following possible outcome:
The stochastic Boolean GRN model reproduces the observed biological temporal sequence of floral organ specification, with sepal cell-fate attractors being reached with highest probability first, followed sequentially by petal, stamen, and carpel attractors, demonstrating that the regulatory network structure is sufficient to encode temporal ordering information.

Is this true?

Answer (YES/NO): YES